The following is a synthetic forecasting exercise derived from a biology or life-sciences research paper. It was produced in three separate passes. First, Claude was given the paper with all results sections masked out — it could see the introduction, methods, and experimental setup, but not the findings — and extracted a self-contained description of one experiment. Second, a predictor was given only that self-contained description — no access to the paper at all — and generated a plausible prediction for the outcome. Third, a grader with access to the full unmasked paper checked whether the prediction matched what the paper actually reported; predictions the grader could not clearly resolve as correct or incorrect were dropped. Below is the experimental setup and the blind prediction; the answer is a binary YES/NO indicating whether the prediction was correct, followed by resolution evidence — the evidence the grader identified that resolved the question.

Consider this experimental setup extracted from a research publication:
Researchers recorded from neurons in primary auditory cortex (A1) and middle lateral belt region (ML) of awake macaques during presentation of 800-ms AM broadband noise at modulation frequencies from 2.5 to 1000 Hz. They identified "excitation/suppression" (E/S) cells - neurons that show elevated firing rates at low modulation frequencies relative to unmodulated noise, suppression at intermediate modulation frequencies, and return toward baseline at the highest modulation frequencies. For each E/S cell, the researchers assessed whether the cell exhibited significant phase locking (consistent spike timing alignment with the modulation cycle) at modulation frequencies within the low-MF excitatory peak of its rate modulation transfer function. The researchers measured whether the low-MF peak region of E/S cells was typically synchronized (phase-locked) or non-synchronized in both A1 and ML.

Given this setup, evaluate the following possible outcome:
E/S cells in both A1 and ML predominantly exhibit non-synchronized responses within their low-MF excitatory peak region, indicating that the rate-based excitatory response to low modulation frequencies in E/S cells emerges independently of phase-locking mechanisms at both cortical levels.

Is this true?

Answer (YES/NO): NO